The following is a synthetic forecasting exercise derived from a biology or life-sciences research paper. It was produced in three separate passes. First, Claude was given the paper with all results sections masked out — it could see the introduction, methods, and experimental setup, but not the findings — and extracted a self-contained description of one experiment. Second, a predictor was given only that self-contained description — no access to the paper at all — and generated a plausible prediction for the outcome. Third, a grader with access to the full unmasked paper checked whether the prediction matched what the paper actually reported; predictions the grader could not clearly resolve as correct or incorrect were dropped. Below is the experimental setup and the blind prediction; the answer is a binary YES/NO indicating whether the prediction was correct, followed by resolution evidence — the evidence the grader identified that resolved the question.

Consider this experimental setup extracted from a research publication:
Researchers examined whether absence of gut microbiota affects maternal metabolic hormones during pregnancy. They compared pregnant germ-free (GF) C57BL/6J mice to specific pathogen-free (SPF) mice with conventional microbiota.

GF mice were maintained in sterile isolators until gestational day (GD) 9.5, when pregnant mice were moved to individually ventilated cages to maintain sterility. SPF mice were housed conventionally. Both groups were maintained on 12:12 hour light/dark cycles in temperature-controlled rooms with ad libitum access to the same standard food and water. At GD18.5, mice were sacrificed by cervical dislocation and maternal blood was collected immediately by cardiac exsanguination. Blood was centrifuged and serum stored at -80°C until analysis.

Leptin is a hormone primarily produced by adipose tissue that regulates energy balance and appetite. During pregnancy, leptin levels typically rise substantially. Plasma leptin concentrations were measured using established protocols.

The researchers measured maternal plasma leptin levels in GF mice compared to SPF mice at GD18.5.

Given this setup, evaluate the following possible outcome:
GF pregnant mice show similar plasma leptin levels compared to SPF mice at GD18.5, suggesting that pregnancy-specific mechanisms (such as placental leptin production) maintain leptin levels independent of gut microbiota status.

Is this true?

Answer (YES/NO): YES